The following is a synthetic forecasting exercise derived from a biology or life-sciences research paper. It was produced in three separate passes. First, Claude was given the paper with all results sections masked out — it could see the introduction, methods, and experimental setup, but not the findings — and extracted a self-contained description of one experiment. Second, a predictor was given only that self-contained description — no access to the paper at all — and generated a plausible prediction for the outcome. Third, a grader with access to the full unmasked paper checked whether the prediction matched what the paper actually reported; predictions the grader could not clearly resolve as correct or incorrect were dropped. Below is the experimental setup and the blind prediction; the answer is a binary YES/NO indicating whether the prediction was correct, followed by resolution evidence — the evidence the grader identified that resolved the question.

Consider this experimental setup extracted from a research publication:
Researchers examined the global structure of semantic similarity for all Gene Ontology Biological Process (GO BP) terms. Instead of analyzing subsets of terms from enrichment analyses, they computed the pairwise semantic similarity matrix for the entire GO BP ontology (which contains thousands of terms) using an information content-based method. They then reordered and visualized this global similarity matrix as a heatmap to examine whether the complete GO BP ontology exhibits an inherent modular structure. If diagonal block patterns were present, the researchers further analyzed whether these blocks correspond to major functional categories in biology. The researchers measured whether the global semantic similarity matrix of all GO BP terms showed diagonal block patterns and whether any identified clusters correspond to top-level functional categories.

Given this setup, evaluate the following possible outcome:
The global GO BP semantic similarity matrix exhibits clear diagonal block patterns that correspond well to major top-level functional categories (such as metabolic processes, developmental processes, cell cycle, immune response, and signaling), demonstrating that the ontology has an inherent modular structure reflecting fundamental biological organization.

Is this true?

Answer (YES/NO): YES